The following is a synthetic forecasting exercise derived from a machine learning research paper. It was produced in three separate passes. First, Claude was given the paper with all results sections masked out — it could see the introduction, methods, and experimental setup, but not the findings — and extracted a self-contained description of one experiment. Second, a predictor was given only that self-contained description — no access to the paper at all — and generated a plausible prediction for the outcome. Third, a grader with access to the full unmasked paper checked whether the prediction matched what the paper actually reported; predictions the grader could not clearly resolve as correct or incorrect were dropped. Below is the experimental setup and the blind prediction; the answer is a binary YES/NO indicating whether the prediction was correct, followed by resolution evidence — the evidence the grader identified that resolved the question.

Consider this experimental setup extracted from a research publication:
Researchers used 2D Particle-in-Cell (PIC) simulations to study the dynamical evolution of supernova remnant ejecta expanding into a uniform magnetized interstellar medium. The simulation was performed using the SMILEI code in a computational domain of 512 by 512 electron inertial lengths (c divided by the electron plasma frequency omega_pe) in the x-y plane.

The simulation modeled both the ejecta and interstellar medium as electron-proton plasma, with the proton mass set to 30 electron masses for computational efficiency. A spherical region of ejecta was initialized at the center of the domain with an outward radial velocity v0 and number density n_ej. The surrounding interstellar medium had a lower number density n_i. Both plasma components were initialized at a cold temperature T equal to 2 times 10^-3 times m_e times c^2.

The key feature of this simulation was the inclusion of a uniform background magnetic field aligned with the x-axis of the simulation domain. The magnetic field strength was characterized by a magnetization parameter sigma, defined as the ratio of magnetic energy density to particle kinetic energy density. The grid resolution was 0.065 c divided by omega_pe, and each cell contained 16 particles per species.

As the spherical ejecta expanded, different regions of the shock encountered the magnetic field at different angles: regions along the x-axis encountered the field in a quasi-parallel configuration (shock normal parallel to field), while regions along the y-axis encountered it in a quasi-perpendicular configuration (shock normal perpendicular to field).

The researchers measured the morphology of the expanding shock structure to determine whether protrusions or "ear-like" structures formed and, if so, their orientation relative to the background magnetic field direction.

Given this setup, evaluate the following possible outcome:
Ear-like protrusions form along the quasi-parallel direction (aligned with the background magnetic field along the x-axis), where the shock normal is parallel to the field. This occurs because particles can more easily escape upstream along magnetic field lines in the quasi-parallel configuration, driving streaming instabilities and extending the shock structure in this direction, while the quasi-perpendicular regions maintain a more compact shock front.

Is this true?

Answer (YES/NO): YES